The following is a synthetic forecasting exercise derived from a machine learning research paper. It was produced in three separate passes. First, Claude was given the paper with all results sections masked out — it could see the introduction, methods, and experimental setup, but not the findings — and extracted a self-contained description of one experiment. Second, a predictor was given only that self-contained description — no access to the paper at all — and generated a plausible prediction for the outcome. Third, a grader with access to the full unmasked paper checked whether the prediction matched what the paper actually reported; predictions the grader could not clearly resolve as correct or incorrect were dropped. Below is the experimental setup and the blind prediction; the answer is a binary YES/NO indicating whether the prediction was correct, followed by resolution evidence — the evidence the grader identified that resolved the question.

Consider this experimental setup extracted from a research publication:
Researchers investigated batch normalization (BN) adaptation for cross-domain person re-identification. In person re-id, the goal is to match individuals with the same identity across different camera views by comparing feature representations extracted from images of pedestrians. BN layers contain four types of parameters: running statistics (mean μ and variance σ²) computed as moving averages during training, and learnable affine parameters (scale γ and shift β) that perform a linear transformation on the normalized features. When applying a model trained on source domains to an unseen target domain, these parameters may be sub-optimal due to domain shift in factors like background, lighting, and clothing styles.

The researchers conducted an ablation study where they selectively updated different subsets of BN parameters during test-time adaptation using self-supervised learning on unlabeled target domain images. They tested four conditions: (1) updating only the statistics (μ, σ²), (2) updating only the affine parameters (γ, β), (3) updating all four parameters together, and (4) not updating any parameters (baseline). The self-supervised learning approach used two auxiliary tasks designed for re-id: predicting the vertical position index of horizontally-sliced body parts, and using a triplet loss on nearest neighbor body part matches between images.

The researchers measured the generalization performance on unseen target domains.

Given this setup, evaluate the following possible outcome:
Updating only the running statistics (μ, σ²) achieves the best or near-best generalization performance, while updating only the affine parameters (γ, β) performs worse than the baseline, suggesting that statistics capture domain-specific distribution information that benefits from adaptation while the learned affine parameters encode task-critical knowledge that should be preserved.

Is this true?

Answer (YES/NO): NO